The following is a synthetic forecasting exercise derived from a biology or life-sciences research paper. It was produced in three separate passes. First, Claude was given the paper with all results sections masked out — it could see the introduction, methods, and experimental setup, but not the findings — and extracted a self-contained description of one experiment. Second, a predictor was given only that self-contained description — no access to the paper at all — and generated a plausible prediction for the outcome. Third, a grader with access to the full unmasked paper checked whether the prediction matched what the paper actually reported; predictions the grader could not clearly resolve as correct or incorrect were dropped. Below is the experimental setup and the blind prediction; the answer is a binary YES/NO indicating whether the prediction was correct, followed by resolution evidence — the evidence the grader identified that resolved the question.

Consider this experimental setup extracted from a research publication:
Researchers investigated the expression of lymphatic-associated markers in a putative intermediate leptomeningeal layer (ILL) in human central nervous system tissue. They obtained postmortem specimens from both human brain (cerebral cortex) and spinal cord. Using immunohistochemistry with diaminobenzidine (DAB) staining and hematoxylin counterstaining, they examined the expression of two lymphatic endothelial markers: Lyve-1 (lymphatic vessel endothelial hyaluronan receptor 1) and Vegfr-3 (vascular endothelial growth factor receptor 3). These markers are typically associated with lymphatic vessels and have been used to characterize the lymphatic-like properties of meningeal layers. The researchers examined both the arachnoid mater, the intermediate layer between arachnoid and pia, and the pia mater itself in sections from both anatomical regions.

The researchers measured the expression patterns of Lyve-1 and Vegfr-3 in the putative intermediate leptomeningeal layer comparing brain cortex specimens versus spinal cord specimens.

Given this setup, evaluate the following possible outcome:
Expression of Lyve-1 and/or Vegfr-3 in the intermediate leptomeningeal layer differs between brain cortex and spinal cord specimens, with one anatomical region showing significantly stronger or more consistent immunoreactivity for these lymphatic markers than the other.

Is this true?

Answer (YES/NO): YES